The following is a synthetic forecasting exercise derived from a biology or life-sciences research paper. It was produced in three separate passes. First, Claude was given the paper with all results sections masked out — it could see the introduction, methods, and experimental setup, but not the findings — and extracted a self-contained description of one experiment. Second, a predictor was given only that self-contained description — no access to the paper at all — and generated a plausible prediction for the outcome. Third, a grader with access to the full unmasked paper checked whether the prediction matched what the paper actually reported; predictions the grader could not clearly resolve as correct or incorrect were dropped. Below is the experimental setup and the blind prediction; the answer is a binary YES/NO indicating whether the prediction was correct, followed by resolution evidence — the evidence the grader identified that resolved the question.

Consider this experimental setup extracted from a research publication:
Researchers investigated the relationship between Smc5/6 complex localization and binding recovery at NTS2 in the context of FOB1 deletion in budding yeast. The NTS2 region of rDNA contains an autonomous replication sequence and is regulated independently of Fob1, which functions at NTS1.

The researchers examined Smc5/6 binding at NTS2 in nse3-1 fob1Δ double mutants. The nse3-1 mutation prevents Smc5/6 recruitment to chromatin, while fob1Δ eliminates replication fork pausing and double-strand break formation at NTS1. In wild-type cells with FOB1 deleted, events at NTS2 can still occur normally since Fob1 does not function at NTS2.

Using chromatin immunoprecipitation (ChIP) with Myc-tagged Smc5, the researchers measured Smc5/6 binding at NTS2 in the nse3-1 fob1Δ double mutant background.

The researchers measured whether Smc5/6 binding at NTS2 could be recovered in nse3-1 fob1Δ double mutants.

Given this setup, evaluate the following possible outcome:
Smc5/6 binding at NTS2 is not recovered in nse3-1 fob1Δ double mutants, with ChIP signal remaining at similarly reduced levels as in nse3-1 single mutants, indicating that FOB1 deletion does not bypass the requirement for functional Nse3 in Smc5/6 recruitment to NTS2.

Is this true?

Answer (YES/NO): YES